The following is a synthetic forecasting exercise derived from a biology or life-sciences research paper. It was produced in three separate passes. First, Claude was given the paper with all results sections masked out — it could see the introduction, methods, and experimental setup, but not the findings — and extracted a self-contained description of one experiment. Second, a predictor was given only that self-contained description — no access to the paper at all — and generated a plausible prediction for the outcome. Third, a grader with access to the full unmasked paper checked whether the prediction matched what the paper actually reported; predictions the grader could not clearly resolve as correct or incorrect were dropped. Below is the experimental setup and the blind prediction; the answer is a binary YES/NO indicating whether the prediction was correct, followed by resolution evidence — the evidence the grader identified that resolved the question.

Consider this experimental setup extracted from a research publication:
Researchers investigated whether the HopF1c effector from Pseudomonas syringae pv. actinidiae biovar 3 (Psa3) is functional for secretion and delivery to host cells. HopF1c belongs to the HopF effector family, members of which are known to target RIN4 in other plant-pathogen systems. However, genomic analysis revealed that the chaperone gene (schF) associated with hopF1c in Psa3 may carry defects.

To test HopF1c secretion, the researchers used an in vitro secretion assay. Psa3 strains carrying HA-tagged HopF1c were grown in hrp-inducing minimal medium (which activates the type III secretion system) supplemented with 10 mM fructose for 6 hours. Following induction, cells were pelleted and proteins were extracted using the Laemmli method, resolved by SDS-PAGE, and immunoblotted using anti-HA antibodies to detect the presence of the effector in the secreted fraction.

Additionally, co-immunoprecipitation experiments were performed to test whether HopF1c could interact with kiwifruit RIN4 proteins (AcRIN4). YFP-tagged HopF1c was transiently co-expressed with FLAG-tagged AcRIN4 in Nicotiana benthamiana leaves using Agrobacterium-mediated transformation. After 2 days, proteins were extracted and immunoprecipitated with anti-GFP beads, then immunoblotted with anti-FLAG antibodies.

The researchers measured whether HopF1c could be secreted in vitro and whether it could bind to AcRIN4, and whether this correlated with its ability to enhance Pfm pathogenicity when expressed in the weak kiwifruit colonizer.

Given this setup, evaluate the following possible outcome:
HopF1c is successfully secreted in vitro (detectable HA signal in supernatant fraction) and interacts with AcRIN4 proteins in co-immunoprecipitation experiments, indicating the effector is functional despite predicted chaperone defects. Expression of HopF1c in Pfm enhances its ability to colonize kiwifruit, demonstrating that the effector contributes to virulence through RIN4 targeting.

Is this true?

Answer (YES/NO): NO